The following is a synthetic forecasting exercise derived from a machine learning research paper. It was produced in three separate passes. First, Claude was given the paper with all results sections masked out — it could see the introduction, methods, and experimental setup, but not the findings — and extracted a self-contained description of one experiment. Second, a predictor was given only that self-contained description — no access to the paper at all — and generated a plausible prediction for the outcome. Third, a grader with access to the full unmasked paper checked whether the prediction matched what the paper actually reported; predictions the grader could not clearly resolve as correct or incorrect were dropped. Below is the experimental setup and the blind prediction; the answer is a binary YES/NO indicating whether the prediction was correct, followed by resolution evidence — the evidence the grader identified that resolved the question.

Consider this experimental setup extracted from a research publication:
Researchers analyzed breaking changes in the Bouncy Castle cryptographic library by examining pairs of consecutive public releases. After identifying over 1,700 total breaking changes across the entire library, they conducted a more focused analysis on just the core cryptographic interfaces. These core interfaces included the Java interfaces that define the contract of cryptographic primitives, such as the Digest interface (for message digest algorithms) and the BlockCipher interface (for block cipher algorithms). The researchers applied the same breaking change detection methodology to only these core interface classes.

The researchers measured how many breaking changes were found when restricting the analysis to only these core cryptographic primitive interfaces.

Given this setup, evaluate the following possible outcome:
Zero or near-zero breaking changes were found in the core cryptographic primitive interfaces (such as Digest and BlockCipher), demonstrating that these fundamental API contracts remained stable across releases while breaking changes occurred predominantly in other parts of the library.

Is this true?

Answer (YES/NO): NO